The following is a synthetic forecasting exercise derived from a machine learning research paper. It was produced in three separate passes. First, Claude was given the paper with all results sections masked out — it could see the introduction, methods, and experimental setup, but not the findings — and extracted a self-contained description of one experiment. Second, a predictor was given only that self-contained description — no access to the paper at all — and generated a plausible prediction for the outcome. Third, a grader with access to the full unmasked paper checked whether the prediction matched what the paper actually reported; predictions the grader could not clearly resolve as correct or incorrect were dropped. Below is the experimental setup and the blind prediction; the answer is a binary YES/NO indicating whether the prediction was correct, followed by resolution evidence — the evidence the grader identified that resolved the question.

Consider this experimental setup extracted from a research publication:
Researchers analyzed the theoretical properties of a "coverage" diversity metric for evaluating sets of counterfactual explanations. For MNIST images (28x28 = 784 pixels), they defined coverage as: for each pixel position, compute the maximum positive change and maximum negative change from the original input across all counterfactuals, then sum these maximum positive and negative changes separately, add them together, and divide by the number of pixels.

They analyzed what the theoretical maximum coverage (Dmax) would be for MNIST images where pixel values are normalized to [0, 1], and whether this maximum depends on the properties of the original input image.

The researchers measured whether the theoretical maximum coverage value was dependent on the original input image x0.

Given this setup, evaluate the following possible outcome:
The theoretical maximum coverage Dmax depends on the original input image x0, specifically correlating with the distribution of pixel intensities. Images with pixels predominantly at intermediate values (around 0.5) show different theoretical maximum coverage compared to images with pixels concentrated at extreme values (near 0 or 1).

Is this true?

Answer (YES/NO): NO